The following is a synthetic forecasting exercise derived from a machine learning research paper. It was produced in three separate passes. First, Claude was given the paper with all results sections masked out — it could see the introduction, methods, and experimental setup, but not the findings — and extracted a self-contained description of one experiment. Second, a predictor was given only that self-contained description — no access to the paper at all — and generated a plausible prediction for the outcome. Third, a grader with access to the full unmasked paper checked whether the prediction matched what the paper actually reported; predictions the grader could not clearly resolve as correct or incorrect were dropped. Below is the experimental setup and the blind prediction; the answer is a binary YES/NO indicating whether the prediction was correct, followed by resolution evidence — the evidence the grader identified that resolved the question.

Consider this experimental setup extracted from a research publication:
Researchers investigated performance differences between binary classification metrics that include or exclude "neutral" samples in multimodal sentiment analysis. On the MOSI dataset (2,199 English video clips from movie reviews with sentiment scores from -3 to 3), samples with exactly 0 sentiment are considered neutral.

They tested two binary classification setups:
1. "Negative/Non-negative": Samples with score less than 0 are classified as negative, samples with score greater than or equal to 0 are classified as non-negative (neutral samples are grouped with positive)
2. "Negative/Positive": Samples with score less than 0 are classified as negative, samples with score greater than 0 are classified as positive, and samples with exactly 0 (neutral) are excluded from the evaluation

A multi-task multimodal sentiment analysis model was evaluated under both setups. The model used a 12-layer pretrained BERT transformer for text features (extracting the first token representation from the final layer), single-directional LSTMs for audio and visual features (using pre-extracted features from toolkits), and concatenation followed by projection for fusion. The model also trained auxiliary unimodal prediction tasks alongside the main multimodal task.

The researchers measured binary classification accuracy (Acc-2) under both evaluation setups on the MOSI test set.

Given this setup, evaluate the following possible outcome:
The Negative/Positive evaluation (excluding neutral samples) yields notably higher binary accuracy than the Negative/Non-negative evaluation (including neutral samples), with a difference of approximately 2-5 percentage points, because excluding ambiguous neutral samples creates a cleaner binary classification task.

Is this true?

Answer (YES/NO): YES